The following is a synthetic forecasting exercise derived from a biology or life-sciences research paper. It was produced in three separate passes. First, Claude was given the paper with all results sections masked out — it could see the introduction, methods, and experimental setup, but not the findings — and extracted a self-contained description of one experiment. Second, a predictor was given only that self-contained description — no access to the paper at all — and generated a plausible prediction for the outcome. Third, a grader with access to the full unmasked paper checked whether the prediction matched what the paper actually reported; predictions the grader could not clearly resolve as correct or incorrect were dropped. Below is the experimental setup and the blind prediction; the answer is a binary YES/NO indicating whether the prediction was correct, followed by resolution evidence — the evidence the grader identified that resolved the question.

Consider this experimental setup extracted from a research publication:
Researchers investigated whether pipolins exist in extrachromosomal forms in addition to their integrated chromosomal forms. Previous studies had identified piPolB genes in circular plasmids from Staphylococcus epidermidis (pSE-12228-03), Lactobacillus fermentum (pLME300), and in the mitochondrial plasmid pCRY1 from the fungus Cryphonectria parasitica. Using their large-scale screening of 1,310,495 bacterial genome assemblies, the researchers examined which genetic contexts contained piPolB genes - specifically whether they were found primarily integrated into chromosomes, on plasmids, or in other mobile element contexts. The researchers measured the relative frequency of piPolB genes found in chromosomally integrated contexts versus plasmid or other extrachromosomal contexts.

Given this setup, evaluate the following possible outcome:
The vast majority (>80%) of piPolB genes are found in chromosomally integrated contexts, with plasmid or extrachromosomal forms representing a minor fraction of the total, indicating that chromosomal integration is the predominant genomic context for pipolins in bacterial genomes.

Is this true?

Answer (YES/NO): YES